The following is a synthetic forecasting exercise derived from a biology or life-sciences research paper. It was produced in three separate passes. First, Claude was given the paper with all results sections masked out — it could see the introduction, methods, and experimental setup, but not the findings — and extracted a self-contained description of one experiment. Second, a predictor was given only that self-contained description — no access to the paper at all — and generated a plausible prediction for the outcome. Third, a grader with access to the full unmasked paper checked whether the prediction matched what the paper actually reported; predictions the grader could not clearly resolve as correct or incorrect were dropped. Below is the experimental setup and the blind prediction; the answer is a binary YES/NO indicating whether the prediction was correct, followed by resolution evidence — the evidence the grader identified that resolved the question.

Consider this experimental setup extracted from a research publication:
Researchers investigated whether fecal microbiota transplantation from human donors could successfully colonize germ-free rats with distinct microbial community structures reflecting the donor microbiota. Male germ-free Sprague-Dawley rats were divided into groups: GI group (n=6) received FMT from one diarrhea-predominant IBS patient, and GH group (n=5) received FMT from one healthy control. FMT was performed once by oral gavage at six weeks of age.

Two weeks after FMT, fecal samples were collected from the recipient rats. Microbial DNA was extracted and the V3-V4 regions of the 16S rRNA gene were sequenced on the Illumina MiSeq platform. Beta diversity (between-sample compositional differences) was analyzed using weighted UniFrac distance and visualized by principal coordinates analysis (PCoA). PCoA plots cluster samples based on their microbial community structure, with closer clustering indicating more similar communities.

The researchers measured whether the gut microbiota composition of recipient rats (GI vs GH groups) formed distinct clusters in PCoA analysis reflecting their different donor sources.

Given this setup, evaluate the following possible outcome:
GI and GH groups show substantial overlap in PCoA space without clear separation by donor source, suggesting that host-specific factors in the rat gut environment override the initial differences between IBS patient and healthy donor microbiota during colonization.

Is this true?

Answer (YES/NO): NO